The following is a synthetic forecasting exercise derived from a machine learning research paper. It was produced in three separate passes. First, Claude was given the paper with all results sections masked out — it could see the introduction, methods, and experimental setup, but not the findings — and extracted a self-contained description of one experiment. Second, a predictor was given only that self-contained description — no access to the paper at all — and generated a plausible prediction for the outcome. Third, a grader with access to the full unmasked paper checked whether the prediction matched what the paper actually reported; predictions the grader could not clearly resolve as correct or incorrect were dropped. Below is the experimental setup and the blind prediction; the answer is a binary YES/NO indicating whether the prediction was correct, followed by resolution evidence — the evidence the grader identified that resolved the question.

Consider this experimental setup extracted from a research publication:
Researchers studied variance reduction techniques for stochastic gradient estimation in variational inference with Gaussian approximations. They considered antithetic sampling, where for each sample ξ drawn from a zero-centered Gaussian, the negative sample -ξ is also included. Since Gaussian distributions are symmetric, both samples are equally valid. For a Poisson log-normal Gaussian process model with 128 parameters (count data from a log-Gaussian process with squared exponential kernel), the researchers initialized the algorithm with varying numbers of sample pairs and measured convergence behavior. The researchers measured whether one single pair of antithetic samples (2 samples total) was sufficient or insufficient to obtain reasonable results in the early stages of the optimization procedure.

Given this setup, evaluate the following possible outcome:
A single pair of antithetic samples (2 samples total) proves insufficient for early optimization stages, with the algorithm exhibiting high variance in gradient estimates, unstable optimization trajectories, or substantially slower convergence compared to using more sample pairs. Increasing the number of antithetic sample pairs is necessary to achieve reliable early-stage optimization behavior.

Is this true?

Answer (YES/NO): NO